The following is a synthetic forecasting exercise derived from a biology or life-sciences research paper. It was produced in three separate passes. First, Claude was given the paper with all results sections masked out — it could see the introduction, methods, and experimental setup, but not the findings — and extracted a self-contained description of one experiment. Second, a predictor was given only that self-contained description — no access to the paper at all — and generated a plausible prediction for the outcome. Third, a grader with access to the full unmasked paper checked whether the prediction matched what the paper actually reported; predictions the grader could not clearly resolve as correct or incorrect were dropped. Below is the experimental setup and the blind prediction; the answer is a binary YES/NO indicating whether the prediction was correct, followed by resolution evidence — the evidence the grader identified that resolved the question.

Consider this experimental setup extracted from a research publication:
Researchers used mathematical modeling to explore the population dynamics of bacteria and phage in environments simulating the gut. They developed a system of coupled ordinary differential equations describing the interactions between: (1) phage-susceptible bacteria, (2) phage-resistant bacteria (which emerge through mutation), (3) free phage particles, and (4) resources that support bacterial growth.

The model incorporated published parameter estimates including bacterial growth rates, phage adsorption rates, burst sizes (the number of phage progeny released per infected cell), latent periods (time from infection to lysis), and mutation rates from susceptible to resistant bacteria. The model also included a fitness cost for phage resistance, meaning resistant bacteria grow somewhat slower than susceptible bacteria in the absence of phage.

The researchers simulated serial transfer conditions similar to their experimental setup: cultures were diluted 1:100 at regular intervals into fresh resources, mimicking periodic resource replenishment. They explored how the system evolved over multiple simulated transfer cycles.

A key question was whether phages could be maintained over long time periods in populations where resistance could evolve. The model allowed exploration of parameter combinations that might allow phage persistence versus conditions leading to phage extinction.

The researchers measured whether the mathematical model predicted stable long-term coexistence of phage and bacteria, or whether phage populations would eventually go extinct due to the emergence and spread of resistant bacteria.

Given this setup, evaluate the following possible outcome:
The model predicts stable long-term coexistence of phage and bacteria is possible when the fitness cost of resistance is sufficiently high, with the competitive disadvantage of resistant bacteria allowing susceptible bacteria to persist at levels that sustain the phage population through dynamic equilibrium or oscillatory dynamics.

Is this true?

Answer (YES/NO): NO